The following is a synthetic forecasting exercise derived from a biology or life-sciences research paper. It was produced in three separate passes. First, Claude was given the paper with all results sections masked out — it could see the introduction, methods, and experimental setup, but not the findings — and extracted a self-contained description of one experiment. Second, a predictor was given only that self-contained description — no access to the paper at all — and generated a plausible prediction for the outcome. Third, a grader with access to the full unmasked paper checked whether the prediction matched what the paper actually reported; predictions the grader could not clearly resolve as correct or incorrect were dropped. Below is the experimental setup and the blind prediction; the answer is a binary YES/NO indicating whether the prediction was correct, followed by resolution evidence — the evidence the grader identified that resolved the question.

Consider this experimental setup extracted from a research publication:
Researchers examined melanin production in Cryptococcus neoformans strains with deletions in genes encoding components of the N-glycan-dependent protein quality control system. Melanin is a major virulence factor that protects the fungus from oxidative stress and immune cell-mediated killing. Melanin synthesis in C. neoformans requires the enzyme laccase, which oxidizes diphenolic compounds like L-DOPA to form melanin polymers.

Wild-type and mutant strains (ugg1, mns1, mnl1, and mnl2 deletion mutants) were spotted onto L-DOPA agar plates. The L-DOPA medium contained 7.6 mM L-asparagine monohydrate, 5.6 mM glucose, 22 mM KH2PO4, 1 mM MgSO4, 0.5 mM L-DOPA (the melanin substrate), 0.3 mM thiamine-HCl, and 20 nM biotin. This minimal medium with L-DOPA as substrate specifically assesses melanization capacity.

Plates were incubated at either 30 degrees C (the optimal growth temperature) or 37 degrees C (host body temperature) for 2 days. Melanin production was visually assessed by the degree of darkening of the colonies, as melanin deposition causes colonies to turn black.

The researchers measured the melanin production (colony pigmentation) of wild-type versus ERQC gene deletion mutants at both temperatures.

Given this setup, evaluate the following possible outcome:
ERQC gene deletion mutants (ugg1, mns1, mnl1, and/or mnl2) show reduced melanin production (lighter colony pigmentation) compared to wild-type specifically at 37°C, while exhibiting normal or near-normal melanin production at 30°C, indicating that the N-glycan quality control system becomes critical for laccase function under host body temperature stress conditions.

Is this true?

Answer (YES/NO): NO